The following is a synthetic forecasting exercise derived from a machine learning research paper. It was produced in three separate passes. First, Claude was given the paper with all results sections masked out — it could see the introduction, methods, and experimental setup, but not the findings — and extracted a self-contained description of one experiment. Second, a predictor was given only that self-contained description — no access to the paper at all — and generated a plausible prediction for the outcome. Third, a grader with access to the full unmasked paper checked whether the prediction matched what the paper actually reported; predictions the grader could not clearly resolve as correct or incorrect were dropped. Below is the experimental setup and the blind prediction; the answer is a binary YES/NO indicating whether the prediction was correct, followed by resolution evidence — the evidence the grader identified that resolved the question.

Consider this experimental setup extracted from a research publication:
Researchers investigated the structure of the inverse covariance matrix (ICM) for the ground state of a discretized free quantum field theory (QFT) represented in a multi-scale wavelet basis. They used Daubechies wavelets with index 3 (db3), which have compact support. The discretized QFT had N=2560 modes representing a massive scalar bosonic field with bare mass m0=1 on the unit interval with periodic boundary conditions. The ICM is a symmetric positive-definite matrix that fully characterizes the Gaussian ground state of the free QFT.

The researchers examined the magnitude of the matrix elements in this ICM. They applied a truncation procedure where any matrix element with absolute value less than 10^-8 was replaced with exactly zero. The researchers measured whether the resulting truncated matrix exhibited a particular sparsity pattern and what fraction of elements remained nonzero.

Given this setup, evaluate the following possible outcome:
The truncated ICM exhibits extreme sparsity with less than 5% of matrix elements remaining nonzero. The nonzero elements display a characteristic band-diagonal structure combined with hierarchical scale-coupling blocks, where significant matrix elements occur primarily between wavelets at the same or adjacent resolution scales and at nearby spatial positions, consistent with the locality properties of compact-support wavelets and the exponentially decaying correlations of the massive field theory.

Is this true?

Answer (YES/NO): YES